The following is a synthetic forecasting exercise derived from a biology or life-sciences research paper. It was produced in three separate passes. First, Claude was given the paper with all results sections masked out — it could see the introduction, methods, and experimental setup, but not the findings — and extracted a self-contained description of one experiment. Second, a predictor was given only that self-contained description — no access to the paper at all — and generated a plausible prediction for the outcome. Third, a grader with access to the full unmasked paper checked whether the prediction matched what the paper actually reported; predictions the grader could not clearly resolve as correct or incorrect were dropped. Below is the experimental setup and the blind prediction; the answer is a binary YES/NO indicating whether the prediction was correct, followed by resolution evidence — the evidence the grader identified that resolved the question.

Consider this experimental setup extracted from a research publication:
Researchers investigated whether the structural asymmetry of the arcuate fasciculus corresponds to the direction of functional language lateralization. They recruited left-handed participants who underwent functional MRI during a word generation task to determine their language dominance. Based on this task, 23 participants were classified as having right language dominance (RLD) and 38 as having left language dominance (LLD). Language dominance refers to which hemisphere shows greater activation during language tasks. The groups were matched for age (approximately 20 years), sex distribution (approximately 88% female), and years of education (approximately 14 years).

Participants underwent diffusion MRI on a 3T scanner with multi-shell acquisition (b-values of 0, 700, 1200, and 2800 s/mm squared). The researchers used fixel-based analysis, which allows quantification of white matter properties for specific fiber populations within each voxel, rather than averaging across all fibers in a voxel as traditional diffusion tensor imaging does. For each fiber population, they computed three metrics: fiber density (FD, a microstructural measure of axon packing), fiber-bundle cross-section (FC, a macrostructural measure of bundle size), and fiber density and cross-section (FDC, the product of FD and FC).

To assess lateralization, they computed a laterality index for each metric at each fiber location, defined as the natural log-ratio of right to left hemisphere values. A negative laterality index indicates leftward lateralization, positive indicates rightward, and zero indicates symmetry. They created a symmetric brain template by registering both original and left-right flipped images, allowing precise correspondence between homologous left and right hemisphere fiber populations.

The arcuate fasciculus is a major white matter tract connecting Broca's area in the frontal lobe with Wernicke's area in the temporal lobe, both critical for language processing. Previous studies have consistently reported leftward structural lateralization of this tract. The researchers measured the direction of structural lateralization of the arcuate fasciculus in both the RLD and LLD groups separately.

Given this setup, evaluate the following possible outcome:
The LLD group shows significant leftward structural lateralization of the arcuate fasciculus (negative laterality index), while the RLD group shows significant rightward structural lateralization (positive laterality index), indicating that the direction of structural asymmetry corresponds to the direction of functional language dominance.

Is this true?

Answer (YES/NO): NO